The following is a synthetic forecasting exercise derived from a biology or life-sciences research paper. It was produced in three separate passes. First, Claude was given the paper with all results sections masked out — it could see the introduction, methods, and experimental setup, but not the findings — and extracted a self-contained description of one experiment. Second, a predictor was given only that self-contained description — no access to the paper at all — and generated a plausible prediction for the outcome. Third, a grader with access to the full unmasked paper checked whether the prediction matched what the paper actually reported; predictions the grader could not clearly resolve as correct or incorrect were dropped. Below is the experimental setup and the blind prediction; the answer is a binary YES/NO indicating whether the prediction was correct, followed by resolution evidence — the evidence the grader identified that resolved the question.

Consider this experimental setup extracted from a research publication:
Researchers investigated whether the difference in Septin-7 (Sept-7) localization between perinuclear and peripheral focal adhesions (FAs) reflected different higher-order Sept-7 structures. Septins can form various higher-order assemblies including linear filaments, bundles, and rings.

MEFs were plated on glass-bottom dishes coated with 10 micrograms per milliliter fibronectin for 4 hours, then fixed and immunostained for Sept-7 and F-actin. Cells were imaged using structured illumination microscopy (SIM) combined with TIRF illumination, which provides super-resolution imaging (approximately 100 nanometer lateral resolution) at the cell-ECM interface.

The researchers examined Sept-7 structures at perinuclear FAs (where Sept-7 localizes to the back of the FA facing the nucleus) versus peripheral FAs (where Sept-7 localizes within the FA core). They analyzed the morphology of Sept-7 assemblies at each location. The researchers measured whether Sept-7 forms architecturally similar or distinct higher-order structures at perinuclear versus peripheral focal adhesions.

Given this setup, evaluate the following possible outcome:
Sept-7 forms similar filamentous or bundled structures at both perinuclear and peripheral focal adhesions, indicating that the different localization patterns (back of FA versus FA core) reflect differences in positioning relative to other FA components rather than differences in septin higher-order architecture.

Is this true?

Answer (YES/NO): NO